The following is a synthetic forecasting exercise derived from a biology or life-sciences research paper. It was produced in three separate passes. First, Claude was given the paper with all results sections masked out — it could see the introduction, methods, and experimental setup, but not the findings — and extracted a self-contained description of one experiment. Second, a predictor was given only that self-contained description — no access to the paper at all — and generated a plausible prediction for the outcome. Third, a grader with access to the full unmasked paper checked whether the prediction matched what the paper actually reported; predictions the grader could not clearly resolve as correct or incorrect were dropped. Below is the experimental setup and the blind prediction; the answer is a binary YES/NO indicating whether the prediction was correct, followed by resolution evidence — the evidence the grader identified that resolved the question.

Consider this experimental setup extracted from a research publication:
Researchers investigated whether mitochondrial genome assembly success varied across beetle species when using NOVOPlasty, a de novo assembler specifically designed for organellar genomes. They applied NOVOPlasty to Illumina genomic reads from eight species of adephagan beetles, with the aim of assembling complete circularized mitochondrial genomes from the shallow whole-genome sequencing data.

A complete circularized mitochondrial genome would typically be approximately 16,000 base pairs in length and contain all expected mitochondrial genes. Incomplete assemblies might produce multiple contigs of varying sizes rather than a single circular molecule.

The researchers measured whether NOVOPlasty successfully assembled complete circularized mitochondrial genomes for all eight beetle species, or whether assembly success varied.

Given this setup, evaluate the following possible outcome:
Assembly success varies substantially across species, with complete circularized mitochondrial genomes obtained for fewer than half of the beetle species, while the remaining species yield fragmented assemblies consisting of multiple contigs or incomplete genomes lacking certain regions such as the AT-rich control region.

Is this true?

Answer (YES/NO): NO